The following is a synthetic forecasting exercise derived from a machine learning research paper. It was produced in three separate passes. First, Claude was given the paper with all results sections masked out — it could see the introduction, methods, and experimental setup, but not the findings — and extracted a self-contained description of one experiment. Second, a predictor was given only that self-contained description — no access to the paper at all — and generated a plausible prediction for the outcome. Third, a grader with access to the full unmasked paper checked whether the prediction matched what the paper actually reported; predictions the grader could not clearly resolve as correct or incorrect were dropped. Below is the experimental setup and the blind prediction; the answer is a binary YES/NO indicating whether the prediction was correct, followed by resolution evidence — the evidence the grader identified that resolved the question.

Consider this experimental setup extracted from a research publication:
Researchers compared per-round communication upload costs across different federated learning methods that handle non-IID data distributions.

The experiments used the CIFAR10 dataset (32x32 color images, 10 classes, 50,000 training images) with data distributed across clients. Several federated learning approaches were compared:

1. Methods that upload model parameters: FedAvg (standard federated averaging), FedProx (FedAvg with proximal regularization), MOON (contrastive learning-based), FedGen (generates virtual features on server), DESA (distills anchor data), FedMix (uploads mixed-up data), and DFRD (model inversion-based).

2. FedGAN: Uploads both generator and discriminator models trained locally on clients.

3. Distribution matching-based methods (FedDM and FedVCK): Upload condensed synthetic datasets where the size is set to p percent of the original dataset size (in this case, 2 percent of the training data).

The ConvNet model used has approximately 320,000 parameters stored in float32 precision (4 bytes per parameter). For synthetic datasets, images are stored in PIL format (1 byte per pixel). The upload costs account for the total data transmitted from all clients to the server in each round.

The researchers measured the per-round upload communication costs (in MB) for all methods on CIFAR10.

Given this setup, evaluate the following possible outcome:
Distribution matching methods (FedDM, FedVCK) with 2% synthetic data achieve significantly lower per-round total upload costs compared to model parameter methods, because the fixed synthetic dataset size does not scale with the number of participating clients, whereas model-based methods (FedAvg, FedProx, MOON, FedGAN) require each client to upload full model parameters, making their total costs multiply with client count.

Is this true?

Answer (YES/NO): YES